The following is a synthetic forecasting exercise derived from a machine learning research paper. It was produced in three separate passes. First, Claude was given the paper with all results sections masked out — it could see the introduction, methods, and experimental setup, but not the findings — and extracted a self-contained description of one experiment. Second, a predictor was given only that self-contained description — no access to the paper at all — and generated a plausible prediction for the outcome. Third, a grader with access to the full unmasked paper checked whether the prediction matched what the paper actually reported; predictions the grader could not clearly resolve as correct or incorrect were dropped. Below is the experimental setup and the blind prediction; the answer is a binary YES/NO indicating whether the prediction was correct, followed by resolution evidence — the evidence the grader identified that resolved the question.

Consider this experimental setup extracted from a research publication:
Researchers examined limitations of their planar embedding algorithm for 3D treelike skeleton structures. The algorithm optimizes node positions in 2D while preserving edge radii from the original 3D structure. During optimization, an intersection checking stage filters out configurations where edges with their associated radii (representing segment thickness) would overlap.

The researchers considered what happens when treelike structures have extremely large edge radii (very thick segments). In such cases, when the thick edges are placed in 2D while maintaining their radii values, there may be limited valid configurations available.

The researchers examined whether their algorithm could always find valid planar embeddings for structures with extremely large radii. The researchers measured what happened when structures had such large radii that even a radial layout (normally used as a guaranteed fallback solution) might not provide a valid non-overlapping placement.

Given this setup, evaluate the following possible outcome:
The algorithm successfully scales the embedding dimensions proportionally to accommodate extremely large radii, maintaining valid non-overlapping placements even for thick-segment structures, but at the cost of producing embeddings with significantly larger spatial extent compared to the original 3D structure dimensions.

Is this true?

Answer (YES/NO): NO